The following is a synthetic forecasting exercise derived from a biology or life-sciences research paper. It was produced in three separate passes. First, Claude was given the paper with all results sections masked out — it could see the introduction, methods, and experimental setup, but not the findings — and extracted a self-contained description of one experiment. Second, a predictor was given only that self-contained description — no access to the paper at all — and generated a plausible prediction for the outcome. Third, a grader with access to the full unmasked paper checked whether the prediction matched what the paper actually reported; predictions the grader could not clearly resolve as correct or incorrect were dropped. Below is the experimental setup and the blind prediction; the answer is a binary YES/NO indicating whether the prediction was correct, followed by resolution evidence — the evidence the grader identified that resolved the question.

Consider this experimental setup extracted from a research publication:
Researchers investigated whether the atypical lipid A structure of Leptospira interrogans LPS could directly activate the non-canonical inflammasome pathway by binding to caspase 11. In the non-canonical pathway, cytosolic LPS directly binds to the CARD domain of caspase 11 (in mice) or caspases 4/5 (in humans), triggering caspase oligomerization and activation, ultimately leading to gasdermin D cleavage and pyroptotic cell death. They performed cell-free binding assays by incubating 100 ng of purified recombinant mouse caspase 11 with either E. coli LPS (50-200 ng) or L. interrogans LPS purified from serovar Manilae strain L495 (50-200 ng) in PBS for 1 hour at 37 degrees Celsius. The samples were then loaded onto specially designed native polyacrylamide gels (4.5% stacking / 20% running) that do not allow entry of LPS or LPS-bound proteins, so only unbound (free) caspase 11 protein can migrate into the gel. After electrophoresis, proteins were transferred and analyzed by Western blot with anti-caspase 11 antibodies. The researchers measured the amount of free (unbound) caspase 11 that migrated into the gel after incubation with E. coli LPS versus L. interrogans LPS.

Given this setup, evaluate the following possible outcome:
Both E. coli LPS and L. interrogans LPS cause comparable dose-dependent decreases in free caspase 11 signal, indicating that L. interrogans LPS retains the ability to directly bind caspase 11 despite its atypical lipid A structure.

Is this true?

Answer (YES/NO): NO